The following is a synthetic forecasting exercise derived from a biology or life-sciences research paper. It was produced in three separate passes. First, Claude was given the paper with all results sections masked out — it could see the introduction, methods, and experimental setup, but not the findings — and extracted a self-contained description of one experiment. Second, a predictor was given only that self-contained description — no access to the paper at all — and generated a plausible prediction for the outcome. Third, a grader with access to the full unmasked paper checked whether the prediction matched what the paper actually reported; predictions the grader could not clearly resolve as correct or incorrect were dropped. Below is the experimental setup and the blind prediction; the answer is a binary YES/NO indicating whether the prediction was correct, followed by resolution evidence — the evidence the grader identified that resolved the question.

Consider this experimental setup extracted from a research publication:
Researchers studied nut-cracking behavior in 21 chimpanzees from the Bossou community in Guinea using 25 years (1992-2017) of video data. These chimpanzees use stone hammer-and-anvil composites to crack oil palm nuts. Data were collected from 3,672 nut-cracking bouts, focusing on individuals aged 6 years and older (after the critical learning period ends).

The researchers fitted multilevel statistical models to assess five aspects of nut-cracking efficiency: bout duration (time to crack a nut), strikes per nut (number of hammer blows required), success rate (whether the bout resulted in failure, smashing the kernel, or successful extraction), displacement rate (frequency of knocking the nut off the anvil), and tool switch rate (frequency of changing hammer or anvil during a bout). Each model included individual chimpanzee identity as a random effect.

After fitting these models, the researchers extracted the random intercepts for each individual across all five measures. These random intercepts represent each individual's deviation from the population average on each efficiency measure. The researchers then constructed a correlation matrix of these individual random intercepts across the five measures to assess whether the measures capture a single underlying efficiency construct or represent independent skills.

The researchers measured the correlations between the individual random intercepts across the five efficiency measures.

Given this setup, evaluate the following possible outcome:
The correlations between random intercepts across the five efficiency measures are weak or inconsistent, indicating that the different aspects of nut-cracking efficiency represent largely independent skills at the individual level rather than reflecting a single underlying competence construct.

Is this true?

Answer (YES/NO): NO